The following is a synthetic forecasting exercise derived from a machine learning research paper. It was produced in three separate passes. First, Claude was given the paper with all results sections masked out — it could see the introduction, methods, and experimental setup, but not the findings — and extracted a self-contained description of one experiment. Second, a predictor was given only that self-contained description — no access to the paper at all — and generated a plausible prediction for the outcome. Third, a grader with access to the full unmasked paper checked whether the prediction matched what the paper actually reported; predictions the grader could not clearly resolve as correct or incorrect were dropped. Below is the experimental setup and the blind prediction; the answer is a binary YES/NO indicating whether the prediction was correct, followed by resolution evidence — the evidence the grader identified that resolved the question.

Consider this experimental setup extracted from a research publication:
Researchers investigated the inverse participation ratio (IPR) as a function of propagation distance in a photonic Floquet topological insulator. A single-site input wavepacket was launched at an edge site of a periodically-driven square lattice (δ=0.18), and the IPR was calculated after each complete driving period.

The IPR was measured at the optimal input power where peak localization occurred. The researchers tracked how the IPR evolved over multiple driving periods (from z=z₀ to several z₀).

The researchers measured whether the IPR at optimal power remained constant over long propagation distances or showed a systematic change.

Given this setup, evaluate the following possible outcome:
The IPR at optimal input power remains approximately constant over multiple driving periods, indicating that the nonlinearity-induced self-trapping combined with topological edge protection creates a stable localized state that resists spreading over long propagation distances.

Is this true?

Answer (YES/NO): NO